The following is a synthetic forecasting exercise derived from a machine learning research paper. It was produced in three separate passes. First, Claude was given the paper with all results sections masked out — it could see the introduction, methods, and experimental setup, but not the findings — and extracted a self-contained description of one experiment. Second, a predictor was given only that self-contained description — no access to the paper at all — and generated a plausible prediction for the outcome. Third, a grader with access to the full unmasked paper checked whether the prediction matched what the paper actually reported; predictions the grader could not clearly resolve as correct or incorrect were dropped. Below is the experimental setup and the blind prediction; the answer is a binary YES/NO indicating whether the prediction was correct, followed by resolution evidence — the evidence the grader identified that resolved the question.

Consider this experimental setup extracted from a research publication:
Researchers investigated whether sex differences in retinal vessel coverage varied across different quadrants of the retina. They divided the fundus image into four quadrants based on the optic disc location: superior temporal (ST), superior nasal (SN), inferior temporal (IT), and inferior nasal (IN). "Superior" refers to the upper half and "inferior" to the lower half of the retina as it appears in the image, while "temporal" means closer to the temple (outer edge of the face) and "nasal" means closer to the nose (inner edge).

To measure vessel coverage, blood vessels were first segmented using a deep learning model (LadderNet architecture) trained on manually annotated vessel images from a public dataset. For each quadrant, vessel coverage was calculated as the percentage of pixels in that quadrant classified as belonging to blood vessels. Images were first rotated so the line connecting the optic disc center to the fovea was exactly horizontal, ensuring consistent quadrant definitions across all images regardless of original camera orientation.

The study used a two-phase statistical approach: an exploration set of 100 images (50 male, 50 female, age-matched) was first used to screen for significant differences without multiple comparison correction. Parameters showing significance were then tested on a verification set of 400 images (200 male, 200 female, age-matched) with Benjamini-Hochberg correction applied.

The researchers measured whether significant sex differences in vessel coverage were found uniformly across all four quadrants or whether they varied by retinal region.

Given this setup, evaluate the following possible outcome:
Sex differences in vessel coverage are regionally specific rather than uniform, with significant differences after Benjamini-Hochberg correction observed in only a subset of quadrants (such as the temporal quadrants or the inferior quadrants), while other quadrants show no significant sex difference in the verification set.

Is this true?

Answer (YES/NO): YES